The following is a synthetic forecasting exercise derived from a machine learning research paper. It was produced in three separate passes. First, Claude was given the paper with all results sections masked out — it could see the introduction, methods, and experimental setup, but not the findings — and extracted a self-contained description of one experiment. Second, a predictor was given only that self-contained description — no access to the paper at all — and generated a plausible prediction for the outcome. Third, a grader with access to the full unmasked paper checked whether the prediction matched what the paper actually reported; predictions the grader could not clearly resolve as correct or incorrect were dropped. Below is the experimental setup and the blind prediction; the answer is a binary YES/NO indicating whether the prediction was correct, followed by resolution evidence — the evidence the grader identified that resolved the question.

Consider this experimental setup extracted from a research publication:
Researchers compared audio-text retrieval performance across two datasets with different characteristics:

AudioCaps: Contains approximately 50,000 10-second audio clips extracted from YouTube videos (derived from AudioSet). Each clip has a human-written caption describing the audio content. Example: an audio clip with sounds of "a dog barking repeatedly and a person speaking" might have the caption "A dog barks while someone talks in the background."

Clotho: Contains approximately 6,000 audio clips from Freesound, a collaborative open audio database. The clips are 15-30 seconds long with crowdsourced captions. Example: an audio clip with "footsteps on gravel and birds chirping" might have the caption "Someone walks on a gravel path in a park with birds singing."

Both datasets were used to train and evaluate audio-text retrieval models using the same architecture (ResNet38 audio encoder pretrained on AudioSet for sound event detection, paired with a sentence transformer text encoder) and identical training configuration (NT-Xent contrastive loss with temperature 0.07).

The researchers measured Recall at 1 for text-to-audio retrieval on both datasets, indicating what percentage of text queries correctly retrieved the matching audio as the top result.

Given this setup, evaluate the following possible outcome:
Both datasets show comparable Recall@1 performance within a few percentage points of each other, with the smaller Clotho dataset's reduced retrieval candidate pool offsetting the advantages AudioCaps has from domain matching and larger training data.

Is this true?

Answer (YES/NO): NO